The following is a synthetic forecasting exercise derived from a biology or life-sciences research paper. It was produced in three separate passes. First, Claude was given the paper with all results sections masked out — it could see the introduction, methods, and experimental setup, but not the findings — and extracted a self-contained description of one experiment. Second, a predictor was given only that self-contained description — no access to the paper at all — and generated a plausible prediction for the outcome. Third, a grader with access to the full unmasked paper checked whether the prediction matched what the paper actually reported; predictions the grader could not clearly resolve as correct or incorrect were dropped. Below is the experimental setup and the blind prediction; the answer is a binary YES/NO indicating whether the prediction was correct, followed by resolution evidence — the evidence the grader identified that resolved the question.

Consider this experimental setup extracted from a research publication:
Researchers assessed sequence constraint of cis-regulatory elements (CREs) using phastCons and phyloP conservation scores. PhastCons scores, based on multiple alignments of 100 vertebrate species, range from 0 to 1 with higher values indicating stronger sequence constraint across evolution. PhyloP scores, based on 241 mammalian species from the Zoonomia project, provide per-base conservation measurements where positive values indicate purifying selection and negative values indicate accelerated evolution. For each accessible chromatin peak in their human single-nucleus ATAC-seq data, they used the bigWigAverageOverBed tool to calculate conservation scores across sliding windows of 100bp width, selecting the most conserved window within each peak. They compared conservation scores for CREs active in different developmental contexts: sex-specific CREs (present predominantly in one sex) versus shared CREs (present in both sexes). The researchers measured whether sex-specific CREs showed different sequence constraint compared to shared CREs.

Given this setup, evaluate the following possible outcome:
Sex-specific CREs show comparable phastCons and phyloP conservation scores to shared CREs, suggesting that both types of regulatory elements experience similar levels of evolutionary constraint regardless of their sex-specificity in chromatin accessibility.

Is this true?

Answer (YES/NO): NO